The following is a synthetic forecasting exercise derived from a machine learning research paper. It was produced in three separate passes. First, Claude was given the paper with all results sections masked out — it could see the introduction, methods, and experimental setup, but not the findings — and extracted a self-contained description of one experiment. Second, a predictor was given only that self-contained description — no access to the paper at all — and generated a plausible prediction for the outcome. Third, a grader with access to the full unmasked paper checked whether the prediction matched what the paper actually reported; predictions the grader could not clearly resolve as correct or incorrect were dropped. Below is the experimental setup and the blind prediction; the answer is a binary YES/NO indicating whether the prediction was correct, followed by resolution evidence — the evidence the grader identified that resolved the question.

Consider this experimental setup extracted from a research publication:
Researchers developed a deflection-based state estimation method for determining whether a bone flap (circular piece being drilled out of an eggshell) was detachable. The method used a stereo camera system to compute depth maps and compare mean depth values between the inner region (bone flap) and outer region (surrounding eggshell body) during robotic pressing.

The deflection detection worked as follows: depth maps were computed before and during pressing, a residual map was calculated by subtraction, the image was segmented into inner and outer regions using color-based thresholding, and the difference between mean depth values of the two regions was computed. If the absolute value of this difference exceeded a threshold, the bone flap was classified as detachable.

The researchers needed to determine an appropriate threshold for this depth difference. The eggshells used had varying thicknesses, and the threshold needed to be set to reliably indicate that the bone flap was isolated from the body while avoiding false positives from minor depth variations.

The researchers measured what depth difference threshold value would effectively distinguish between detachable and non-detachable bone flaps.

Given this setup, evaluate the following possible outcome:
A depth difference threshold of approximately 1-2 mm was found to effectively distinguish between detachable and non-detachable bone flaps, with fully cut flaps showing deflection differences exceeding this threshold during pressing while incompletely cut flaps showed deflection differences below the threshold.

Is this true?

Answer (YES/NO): NO